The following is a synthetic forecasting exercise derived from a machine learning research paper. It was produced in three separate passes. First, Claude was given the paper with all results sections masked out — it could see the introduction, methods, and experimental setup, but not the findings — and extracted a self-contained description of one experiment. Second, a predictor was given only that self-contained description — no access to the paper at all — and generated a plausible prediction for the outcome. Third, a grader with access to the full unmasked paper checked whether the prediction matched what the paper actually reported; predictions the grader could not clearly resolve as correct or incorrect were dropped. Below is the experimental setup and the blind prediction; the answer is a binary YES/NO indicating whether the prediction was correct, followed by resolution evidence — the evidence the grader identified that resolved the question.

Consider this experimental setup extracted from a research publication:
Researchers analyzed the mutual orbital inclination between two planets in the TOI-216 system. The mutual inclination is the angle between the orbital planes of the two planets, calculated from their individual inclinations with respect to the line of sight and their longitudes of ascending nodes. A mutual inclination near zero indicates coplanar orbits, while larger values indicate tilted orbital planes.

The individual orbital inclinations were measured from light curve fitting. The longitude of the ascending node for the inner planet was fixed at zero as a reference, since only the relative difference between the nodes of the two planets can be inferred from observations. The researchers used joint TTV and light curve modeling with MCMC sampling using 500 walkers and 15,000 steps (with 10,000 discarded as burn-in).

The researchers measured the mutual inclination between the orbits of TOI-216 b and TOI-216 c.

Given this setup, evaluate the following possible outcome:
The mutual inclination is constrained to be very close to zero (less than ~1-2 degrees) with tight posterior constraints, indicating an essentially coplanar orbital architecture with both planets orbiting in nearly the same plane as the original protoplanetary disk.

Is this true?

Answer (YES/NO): NO